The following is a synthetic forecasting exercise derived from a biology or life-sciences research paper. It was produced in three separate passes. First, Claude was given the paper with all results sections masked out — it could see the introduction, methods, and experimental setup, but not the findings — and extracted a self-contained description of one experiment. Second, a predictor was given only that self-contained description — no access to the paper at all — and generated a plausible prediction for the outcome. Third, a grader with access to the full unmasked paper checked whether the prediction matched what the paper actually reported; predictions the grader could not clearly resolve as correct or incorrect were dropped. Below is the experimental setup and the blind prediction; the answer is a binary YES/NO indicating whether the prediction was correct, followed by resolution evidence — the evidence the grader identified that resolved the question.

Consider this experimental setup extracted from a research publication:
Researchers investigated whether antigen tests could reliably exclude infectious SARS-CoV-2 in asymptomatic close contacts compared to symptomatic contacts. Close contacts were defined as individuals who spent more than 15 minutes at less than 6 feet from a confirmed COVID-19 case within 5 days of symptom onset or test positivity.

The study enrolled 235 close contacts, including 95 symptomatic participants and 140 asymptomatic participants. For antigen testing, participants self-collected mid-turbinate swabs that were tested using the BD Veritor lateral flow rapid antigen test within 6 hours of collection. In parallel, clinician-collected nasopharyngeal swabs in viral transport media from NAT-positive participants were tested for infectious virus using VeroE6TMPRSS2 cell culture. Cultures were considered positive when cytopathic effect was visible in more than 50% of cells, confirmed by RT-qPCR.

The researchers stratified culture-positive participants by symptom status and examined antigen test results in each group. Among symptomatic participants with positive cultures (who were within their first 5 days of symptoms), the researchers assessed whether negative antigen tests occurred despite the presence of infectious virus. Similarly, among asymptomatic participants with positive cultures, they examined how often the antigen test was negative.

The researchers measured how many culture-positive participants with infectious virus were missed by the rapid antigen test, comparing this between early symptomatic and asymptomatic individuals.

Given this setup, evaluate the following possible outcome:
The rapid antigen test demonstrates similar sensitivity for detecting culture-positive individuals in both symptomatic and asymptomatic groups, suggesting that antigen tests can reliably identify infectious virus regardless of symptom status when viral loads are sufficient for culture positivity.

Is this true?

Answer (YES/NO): NO